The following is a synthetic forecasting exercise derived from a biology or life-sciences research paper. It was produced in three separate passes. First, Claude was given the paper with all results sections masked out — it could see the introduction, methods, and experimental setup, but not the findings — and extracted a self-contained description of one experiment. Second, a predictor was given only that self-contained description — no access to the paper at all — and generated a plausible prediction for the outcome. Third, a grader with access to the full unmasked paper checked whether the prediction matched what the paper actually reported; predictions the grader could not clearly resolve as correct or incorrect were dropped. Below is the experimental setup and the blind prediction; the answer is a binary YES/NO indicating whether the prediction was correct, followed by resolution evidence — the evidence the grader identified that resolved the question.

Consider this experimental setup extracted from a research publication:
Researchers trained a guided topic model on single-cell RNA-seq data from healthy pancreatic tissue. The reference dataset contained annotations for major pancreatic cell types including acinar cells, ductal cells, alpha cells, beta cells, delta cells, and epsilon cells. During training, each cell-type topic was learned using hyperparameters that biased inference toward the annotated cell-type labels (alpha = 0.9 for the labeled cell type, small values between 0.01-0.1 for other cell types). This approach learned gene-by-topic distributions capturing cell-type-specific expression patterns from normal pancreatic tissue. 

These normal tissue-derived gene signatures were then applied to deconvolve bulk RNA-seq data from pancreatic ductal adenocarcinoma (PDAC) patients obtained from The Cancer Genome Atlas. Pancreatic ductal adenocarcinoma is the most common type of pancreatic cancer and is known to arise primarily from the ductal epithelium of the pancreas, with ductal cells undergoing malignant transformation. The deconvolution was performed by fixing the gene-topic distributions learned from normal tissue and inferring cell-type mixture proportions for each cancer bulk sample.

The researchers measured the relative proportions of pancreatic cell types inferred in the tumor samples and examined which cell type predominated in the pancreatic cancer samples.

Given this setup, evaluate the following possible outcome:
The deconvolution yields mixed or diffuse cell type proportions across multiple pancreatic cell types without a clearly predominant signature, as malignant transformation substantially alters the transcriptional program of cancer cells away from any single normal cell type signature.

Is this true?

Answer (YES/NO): NO